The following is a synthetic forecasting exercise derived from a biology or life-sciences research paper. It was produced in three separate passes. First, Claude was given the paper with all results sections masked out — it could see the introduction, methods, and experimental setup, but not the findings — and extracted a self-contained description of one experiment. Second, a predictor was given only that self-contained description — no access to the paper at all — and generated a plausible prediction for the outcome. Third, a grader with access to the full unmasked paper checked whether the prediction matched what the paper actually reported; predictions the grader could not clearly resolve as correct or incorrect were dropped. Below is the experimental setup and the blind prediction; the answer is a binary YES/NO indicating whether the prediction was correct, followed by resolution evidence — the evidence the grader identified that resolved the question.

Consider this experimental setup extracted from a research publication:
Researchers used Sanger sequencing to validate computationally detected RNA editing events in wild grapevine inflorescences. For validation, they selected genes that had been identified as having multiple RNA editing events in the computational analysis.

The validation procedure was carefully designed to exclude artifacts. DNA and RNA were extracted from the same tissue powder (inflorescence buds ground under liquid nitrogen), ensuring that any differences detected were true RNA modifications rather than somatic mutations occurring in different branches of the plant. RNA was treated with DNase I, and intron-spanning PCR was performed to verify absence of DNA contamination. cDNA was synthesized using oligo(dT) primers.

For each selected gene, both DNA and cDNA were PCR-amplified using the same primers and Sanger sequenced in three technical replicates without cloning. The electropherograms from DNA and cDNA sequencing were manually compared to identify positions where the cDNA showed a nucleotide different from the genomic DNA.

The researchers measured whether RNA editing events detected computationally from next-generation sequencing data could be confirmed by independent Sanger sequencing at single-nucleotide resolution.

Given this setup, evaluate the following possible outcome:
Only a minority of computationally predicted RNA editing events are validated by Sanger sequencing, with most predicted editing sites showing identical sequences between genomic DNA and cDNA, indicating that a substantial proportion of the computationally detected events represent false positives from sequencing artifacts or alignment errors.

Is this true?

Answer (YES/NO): NO